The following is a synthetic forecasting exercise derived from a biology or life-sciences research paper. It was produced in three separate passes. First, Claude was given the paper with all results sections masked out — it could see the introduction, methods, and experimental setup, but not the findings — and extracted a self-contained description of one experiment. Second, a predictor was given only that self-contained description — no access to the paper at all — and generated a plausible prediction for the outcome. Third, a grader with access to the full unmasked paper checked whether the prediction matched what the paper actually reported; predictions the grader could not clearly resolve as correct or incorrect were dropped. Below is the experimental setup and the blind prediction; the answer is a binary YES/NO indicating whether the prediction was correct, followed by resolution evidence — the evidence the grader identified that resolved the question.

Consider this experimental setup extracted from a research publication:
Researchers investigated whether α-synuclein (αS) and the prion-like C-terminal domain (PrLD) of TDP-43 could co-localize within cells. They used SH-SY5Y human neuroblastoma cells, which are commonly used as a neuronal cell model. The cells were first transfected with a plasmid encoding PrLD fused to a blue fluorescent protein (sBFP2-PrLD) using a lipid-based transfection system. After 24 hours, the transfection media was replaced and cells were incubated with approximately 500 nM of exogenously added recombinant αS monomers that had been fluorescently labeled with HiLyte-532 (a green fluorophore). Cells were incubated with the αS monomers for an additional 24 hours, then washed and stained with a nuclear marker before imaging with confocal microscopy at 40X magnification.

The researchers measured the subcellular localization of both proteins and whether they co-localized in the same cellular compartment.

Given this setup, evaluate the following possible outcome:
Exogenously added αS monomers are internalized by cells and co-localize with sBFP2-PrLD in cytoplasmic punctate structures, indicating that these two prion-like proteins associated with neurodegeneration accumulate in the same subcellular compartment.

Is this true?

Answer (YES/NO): YES